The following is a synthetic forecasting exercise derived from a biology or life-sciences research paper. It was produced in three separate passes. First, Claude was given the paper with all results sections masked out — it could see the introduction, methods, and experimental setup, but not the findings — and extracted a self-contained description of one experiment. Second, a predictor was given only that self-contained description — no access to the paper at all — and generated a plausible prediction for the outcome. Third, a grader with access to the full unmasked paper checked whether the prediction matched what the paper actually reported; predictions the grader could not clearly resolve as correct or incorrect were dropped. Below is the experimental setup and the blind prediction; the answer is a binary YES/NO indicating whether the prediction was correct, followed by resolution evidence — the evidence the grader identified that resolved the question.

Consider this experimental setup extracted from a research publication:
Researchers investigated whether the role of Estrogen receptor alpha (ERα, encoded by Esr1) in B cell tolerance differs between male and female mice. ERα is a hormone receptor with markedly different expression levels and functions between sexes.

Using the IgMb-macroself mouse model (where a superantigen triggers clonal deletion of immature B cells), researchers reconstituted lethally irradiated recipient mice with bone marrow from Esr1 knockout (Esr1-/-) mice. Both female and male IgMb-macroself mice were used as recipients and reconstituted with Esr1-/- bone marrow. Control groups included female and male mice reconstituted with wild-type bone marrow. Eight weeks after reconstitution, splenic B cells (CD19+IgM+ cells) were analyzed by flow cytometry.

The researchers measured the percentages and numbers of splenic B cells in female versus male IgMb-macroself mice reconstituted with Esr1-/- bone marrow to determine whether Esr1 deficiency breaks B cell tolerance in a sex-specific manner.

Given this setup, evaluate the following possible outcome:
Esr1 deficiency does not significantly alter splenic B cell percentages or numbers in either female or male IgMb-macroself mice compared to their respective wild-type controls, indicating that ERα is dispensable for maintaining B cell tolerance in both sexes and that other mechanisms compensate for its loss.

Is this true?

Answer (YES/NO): NO